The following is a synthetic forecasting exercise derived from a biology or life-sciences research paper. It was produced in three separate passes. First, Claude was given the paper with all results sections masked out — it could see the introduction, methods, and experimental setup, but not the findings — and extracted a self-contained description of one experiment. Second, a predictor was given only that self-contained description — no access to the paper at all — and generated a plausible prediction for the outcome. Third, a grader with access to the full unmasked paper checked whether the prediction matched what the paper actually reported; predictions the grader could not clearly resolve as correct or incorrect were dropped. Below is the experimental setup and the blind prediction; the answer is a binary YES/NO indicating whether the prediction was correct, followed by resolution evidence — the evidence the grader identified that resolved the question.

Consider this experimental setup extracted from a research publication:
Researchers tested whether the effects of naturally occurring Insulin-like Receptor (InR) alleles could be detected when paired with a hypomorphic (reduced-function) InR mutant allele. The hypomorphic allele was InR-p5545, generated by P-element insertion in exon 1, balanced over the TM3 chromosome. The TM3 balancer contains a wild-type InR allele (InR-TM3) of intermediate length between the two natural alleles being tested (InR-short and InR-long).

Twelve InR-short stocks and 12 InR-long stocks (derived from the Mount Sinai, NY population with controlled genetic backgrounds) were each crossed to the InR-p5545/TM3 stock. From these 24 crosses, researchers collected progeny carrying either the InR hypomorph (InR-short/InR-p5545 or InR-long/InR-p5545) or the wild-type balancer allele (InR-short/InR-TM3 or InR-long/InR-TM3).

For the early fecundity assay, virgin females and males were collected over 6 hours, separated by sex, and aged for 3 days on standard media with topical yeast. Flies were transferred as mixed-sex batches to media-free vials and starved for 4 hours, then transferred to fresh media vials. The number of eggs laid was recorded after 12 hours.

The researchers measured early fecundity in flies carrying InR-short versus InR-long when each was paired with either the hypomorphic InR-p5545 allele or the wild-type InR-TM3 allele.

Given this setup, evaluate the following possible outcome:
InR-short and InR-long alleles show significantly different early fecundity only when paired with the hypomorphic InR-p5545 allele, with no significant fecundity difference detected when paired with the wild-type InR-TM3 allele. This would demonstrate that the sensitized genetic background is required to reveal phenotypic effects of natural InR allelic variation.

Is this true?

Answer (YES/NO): NO